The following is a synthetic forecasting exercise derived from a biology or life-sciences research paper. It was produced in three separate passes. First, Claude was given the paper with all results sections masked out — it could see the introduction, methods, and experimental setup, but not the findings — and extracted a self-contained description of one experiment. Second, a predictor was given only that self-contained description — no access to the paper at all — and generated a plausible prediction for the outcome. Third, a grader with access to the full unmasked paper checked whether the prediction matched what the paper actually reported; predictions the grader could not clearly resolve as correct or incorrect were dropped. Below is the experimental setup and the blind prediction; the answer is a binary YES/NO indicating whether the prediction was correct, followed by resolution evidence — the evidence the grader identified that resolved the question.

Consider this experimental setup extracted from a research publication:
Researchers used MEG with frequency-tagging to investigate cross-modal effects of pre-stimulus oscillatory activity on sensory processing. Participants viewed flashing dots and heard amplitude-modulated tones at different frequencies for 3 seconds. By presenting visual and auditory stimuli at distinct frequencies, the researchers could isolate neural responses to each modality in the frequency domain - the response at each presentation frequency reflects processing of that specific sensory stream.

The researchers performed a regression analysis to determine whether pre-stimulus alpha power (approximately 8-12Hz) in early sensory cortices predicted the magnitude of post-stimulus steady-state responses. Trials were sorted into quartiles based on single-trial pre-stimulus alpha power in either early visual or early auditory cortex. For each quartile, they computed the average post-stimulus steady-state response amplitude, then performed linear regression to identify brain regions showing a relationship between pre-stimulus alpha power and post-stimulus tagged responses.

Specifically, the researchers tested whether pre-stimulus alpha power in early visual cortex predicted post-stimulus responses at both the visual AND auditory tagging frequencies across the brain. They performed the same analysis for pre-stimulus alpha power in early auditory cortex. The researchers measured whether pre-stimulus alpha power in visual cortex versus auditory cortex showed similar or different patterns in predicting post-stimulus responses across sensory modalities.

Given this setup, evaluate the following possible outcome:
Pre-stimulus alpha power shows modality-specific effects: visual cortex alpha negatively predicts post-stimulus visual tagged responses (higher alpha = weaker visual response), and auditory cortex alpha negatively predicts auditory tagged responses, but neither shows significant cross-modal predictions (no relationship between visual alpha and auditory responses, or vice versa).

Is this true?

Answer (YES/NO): NO